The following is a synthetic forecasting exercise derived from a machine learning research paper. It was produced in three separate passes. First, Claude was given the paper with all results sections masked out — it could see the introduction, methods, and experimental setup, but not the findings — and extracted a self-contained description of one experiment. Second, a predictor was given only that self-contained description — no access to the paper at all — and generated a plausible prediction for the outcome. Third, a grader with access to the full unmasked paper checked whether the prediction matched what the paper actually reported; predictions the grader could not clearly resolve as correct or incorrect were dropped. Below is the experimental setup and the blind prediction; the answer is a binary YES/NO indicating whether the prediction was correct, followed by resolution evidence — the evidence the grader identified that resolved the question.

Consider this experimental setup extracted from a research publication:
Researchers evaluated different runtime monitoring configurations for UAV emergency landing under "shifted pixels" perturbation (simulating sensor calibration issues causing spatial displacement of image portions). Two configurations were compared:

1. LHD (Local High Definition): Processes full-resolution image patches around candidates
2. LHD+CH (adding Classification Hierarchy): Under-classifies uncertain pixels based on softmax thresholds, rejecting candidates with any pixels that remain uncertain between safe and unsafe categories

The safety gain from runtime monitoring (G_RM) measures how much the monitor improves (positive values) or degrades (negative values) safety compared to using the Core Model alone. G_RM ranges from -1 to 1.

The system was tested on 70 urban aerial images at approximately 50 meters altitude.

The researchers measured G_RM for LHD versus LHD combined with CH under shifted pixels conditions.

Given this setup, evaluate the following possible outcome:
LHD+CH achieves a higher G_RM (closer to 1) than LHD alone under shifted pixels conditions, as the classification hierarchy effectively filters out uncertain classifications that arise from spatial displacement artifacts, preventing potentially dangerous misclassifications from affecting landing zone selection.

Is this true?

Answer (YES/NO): NO